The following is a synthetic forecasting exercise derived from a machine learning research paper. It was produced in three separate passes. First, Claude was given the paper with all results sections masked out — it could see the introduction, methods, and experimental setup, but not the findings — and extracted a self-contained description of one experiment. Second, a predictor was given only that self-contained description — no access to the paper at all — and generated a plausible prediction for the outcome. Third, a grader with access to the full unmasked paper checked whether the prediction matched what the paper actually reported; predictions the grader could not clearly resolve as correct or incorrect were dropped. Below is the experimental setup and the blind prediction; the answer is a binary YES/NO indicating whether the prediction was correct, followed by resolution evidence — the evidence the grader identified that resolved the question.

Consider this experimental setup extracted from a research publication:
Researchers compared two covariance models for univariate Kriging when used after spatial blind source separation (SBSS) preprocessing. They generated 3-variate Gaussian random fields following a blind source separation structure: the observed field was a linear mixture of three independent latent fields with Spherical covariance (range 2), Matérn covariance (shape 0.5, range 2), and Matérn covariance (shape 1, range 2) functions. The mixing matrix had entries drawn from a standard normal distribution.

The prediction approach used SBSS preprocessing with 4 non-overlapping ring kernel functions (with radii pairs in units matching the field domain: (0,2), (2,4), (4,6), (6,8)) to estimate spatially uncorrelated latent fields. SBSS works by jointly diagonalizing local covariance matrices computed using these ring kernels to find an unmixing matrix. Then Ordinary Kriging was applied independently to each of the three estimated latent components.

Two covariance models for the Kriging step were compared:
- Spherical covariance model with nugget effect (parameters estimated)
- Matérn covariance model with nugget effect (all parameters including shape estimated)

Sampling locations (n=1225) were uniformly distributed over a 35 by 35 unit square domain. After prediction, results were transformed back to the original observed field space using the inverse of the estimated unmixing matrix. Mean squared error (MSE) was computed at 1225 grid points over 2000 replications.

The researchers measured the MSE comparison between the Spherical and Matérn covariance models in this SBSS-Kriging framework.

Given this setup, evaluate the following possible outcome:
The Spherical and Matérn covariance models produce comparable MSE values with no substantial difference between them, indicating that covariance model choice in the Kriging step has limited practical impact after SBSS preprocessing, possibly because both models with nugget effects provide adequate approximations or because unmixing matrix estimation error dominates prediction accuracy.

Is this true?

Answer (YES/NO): NO